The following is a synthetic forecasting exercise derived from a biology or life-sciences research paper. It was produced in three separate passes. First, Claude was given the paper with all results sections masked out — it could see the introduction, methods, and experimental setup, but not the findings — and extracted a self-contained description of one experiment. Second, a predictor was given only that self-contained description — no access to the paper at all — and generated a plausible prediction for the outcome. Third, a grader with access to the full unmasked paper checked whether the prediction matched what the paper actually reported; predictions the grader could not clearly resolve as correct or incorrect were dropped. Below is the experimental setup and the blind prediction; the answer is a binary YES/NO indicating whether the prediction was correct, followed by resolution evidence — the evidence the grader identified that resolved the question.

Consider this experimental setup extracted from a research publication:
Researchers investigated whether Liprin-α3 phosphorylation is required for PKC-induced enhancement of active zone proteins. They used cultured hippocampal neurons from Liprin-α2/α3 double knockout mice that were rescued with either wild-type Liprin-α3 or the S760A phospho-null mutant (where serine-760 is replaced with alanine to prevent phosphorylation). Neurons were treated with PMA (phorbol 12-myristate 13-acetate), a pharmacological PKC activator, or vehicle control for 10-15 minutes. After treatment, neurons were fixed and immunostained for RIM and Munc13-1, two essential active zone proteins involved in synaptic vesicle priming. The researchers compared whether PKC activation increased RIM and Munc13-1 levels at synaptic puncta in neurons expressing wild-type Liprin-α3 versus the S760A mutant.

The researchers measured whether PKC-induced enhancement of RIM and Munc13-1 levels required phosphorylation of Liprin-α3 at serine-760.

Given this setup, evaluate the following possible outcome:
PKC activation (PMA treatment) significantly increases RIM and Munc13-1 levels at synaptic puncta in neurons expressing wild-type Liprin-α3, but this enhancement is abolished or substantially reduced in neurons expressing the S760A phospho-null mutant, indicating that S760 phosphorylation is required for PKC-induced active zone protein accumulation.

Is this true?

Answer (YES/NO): YES